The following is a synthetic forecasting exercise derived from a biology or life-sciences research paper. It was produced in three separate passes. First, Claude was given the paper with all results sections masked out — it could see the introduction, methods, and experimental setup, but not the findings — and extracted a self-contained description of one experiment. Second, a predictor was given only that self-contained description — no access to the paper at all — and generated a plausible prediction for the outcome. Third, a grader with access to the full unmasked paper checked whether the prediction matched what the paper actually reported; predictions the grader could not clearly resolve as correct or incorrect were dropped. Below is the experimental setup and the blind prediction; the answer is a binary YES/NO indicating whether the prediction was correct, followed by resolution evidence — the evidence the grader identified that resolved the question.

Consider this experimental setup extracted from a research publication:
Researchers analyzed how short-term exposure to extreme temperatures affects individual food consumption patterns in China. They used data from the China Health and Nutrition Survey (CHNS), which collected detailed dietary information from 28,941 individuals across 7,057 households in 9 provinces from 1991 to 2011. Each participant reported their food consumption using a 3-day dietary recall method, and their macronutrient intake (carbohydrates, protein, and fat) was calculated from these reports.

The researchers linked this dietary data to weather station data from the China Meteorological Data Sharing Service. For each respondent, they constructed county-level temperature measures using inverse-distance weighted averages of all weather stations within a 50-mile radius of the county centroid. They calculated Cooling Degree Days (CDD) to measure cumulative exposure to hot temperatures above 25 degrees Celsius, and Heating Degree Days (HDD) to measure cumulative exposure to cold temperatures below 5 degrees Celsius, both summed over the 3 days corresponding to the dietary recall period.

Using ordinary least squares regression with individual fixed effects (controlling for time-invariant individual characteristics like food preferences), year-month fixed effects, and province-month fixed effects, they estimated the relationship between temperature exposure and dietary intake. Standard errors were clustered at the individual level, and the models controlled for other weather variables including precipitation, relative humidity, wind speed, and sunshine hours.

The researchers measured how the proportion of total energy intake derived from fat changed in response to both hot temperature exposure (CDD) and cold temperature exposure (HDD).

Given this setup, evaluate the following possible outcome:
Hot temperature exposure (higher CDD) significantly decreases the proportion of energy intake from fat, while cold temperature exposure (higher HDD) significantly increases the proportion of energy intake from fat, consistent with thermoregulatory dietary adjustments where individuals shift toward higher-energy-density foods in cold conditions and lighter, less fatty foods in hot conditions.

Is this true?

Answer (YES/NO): NO